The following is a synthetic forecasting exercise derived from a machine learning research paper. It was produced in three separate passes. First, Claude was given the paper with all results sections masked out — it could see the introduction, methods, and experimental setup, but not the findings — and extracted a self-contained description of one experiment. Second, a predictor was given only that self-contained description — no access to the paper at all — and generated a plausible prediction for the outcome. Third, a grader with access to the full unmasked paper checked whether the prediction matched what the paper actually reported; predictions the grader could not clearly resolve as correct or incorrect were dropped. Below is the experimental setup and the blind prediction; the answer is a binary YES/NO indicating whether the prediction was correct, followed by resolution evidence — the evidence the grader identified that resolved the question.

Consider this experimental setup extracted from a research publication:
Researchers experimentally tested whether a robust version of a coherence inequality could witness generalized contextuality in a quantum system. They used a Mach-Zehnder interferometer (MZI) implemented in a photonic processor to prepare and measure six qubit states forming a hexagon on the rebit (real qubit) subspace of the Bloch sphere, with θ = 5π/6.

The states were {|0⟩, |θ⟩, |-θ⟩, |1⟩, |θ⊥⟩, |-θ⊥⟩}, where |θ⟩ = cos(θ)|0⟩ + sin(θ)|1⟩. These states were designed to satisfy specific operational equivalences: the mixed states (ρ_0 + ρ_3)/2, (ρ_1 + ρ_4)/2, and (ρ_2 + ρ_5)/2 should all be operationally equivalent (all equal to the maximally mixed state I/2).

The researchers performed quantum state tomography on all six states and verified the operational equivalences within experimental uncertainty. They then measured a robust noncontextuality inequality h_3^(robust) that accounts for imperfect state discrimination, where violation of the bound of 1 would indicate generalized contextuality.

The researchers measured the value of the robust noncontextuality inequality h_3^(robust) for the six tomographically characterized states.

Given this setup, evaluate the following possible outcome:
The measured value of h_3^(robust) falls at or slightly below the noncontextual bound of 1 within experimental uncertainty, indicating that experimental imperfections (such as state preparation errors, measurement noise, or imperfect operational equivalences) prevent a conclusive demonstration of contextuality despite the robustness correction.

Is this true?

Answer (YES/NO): NO